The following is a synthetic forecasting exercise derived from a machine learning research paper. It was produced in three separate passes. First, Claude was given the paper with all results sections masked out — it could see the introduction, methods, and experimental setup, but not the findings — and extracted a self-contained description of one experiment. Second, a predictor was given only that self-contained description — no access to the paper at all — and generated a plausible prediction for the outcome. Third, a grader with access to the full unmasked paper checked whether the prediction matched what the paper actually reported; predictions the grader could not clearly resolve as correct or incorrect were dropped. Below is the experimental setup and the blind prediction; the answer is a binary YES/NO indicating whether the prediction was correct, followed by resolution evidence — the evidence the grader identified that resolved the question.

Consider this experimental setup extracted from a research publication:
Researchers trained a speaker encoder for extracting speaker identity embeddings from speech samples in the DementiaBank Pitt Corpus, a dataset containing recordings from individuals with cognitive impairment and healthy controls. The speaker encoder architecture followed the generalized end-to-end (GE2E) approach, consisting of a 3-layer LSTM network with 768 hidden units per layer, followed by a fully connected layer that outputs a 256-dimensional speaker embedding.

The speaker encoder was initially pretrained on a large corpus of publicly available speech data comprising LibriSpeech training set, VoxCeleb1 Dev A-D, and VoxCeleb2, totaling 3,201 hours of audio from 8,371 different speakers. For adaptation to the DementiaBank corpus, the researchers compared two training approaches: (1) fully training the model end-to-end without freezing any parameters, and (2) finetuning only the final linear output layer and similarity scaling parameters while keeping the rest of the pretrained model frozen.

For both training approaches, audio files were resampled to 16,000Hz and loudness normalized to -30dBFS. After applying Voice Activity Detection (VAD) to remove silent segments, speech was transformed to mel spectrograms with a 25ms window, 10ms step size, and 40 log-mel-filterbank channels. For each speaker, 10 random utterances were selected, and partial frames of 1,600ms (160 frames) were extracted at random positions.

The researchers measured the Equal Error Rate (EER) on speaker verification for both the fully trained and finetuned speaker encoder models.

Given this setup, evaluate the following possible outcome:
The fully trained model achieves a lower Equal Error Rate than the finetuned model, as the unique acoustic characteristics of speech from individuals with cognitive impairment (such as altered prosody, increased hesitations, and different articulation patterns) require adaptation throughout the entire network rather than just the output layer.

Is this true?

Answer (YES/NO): YES